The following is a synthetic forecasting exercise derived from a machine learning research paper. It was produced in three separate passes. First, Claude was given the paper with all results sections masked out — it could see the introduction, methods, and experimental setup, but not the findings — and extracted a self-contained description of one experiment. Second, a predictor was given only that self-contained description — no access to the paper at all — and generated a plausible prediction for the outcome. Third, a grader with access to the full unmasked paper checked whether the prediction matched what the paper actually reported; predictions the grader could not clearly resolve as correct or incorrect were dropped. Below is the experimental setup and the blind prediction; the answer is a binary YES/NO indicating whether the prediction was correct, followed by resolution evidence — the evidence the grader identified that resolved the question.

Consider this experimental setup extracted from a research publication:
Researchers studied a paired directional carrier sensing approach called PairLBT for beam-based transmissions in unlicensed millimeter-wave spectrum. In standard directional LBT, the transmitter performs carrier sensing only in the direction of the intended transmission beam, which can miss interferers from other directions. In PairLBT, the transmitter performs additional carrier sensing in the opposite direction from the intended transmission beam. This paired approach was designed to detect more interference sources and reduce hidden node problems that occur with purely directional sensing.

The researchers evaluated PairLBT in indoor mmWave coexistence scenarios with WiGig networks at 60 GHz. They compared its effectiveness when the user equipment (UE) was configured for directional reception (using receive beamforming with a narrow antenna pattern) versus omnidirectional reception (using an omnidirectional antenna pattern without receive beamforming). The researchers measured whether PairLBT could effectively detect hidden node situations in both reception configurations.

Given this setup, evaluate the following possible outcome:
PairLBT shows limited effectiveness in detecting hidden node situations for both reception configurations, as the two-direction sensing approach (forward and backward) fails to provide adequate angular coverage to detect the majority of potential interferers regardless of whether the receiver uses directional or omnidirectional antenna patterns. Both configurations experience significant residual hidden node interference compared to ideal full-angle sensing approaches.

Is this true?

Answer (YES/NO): NO